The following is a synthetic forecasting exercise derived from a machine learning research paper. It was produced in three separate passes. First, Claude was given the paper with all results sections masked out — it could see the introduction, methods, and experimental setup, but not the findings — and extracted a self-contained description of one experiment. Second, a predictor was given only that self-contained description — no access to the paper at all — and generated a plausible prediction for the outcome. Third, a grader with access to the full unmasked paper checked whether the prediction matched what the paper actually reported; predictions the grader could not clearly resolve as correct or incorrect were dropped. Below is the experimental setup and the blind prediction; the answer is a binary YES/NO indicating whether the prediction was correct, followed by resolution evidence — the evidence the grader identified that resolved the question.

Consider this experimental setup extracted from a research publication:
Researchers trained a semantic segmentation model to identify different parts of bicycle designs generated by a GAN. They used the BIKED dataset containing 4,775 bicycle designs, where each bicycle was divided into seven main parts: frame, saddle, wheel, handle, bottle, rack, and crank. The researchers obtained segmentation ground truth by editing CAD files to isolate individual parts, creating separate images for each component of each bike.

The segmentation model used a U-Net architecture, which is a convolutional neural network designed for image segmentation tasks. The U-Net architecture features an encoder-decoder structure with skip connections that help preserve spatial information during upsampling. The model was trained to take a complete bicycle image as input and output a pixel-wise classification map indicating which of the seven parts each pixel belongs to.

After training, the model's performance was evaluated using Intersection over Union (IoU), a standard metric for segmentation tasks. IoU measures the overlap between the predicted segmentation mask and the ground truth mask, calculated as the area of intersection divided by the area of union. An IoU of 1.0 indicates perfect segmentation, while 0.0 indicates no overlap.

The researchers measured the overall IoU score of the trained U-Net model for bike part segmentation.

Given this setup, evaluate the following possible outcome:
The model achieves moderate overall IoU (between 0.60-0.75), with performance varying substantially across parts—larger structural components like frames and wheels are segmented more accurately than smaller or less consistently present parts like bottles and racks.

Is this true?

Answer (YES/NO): NO